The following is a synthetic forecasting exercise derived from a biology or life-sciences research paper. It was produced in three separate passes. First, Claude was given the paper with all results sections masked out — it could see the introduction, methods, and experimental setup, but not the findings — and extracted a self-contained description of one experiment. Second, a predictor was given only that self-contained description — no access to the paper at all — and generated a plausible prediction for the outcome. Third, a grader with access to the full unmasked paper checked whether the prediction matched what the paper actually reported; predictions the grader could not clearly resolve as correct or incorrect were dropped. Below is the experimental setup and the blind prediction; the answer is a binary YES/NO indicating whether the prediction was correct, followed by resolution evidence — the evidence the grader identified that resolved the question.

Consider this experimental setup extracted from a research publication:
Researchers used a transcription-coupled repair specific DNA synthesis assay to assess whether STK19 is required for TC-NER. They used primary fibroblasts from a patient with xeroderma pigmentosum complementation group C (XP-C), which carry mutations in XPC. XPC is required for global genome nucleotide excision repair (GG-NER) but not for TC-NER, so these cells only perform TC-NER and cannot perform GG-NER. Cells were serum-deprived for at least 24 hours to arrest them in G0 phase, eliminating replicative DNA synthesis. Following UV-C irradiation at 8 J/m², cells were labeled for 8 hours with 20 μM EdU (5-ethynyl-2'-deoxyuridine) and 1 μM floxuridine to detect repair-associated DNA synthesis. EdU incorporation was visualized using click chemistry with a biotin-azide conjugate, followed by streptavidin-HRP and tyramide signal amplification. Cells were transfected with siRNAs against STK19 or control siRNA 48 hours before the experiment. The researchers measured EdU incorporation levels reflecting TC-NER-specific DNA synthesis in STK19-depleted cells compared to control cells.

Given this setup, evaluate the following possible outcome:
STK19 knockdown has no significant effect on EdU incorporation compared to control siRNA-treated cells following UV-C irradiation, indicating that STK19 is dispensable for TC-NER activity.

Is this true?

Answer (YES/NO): NO